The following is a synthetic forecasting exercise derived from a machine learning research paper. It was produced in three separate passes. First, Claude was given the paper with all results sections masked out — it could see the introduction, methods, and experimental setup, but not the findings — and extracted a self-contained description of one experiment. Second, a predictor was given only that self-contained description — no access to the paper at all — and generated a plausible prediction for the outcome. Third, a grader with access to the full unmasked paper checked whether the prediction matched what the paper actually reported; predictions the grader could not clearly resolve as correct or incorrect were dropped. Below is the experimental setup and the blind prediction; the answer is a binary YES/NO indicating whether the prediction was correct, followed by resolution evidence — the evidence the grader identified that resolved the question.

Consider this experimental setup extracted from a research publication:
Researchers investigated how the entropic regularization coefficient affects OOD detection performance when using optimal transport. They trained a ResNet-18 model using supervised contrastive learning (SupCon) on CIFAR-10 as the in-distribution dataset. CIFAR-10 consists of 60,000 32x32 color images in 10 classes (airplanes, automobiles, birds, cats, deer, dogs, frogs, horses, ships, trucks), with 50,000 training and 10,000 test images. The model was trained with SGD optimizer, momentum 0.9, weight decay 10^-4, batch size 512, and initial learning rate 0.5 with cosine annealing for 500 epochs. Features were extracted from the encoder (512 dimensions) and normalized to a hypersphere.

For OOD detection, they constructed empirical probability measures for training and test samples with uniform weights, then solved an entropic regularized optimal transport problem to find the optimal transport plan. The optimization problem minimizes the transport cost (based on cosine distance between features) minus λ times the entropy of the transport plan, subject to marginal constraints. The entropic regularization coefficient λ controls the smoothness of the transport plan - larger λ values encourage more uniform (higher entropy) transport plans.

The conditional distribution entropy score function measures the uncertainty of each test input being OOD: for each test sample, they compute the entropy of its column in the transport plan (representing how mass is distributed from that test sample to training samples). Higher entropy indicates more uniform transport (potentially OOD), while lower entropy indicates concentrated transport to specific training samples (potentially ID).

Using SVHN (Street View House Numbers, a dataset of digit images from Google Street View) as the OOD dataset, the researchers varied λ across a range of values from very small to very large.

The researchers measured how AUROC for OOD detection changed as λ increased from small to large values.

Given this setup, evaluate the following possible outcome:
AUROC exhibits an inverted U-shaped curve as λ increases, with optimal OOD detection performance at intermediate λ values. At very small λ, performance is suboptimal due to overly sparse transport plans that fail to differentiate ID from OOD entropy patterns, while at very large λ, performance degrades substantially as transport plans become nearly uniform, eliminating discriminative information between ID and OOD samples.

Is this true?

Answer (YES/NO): NO